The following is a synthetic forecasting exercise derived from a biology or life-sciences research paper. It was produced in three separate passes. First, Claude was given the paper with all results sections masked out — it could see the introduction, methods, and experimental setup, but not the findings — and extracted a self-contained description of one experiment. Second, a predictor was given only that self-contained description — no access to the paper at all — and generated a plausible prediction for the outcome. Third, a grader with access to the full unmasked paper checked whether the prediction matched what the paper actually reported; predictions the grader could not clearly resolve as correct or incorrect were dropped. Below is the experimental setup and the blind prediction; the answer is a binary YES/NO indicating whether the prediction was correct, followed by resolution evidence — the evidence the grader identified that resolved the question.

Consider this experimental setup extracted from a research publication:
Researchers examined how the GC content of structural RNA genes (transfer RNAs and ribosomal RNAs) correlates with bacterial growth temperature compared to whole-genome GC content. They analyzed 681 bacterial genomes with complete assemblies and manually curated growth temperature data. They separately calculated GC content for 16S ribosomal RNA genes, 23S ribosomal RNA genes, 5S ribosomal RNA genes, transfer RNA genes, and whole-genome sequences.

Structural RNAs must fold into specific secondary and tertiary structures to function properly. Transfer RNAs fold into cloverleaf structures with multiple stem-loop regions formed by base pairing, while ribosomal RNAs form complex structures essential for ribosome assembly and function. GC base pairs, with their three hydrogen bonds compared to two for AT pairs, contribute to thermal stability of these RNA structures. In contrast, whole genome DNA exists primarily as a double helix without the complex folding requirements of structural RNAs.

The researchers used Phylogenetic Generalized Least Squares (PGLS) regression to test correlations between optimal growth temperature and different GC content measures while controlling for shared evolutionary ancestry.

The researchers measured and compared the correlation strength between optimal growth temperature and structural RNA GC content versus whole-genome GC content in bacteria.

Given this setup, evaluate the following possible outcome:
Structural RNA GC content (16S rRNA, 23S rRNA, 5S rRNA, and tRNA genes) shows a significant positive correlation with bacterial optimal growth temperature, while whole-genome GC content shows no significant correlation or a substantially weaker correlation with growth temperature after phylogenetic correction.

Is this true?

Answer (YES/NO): NO